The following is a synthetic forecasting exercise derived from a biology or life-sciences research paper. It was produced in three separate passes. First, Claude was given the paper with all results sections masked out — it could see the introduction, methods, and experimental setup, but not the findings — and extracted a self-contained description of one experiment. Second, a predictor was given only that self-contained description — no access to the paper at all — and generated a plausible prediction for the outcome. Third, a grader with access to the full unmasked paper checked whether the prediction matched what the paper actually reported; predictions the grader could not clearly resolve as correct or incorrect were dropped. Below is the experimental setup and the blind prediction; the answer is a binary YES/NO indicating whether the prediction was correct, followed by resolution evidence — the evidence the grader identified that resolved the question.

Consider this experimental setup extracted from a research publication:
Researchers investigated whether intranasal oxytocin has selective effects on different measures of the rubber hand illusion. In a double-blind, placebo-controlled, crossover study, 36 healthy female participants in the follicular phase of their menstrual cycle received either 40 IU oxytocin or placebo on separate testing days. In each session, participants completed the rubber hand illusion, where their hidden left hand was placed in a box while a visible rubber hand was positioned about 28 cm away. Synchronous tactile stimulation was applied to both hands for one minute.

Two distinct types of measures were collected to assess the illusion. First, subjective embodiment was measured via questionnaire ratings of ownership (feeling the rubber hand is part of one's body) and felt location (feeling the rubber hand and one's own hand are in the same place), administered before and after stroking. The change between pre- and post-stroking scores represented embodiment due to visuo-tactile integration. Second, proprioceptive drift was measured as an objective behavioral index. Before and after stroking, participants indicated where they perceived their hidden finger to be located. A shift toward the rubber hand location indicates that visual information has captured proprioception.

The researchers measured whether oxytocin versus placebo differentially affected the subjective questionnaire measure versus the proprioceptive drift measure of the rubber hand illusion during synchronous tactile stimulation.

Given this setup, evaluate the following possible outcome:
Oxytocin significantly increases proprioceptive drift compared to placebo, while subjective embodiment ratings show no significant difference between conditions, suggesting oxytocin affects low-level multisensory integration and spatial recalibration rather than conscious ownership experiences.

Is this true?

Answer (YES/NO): NO